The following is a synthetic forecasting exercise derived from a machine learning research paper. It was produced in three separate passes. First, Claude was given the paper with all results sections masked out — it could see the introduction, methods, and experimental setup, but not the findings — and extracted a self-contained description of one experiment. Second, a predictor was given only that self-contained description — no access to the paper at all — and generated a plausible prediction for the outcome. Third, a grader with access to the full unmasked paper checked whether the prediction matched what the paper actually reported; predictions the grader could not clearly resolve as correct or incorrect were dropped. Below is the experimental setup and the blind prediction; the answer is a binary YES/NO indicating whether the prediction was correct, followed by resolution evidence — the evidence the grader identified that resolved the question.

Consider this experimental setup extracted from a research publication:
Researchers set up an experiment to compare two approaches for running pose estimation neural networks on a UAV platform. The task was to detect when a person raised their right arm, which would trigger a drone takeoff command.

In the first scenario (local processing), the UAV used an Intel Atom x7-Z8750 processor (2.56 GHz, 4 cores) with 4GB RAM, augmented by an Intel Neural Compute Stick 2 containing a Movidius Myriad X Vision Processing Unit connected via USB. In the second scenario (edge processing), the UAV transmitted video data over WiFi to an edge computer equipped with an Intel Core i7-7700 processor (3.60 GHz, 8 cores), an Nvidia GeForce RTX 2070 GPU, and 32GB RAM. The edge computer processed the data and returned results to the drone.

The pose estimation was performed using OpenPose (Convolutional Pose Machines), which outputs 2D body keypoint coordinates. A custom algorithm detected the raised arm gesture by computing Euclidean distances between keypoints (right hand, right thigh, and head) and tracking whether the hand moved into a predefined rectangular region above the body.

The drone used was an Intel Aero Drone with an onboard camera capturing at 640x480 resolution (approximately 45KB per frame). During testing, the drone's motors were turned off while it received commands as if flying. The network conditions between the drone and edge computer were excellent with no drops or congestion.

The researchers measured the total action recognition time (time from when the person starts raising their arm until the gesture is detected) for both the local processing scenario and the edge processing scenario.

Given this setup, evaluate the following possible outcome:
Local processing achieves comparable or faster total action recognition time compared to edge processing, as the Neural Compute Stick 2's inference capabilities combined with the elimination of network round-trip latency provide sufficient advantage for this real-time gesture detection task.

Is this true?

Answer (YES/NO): NO